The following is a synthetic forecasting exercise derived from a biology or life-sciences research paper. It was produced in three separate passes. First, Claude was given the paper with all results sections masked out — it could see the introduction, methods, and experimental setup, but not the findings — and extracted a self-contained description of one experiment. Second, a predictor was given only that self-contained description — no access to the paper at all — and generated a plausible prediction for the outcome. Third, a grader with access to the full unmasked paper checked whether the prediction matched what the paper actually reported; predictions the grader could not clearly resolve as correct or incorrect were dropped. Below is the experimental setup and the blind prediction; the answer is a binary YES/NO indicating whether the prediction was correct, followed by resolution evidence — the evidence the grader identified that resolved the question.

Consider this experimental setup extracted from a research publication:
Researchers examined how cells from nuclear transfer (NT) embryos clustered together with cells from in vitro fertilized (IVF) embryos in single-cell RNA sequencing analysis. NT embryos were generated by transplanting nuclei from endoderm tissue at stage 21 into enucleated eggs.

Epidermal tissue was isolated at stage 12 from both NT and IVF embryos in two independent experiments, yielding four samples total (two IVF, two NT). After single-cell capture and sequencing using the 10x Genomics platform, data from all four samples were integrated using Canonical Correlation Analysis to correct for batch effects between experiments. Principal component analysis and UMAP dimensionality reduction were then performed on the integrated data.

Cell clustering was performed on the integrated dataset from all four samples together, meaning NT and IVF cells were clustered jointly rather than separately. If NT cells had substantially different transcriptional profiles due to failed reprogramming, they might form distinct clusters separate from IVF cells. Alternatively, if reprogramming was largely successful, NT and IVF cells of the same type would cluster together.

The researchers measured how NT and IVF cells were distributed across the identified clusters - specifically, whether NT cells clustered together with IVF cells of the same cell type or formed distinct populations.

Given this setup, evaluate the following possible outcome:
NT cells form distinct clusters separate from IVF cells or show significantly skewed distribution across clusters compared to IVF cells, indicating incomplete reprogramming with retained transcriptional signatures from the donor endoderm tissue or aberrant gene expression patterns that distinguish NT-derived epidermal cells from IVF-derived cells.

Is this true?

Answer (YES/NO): YES